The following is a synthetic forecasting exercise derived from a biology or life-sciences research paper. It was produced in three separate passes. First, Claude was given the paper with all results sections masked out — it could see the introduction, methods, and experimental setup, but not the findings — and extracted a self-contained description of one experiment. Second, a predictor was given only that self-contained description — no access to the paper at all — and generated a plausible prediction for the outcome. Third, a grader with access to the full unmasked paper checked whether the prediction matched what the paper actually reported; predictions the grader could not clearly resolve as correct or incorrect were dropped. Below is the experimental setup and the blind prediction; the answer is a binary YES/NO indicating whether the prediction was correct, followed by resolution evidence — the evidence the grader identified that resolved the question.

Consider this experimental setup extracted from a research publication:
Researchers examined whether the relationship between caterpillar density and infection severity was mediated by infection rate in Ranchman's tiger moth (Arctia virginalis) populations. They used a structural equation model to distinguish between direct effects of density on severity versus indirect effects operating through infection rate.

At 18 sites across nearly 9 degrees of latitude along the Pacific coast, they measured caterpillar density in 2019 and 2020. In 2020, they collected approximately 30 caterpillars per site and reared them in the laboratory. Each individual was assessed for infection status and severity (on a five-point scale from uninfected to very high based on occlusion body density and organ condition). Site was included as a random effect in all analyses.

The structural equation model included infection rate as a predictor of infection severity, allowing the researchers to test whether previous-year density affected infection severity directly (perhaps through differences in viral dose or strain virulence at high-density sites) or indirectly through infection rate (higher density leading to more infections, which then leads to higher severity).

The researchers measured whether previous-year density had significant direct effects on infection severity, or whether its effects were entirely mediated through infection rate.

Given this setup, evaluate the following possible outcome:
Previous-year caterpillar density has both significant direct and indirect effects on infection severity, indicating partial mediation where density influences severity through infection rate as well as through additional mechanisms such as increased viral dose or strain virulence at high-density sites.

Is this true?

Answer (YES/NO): NO